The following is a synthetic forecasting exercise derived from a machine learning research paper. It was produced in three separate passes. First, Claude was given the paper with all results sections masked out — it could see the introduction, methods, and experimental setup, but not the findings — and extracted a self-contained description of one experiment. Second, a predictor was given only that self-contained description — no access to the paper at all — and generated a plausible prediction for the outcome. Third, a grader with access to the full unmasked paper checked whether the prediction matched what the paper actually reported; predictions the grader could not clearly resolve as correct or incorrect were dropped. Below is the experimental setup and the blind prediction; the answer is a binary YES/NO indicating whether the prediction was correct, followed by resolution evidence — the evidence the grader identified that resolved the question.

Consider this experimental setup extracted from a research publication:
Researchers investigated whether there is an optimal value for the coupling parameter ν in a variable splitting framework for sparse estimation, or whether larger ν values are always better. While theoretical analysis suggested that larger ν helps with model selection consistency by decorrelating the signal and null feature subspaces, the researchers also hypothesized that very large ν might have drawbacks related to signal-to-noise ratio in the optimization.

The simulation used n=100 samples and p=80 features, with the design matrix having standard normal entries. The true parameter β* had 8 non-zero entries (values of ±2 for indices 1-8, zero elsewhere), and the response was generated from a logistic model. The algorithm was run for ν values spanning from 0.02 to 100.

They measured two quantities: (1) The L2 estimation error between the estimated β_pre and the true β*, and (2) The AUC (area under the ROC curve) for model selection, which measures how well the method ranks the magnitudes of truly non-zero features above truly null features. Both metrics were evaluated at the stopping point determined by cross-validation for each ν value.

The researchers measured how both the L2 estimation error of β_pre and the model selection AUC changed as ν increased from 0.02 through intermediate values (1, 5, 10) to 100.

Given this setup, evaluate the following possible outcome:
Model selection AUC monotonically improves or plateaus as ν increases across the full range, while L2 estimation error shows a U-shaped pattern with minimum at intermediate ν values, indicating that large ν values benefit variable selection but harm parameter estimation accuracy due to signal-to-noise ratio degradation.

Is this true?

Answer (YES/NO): NO